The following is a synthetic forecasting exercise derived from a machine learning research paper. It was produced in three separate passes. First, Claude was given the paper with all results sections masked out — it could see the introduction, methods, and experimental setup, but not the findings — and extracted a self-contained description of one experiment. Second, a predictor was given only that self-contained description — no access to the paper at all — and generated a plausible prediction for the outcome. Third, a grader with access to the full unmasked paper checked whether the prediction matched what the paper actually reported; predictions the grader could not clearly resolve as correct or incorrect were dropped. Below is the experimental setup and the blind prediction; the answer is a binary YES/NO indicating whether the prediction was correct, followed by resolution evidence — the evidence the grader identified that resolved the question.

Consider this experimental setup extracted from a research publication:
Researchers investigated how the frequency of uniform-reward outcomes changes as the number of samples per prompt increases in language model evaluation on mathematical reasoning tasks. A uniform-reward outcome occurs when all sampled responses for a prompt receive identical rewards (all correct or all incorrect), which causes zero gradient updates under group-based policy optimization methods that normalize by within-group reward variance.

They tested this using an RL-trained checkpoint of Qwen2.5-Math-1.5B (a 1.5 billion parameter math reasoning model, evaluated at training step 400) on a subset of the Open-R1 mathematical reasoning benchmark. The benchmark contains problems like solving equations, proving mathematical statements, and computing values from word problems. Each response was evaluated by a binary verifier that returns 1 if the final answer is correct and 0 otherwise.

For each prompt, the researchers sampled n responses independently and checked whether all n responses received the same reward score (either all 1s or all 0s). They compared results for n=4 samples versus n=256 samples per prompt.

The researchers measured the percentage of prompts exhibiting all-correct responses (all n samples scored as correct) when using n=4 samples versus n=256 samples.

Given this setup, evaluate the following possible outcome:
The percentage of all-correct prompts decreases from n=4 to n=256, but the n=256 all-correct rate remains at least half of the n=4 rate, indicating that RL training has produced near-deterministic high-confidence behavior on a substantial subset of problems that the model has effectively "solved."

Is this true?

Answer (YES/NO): NO